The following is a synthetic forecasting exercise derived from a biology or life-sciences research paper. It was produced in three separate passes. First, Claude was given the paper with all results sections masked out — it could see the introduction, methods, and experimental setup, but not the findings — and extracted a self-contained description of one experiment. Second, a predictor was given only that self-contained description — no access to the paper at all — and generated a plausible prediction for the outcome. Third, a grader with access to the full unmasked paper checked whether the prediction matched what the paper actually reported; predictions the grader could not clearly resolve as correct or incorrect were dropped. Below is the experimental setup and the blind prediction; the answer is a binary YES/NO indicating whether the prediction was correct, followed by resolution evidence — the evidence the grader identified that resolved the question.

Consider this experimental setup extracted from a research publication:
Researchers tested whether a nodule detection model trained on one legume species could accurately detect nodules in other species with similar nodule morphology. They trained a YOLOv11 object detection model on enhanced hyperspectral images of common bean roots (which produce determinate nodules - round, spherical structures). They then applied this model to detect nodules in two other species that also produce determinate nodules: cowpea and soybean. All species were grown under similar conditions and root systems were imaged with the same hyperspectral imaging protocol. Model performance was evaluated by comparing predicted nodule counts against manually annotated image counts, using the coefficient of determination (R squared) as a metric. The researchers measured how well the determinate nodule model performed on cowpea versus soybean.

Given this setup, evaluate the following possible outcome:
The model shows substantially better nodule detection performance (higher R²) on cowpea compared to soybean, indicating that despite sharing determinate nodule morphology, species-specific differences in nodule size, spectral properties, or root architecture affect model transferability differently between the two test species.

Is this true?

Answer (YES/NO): YES